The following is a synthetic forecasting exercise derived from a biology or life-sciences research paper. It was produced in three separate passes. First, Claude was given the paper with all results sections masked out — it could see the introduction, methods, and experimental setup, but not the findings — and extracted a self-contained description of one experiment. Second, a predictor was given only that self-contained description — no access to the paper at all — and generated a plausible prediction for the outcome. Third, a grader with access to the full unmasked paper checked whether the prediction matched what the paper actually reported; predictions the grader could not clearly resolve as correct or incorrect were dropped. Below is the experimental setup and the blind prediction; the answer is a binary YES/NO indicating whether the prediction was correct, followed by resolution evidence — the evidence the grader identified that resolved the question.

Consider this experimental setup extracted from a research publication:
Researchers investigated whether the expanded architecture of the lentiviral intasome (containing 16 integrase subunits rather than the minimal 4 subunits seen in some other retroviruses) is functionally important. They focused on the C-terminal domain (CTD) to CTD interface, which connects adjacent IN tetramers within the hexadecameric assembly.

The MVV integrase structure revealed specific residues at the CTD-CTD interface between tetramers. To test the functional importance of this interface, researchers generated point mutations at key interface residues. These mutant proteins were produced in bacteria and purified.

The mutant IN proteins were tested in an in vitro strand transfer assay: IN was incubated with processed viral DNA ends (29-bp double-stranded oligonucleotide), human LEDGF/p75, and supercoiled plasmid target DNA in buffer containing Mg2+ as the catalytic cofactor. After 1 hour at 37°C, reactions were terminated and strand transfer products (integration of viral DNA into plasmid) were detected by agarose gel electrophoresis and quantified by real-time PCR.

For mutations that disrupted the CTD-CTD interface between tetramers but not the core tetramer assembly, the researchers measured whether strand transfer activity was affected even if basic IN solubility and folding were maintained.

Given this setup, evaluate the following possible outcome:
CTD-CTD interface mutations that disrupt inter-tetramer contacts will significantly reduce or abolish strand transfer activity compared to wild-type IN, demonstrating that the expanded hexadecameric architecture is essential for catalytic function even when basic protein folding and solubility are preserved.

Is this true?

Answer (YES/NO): YES